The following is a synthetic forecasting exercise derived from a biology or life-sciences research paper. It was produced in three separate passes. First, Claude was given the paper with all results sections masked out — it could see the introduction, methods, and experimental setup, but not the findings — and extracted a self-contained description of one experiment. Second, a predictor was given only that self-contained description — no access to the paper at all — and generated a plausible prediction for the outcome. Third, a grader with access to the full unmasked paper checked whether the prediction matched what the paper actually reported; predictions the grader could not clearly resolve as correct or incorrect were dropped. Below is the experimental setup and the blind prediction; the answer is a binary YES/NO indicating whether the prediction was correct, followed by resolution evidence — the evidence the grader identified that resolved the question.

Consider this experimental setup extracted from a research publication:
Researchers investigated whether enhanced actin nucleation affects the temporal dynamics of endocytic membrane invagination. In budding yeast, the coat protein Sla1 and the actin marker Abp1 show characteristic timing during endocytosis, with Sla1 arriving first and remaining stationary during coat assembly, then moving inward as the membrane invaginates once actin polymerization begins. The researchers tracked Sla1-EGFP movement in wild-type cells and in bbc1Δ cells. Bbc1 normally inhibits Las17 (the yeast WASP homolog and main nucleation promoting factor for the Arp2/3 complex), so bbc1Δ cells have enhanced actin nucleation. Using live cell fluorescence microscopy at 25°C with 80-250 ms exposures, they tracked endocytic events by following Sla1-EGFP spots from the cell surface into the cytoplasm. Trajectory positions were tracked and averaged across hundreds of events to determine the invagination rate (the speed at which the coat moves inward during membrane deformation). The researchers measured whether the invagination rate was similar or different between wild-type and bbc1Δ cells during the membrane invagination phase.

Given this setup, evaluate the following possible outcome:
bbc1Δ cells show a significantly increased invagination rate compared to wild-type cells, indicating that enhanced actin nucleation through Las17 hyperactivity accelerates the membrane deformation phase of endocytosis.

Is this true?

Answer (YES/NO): NO